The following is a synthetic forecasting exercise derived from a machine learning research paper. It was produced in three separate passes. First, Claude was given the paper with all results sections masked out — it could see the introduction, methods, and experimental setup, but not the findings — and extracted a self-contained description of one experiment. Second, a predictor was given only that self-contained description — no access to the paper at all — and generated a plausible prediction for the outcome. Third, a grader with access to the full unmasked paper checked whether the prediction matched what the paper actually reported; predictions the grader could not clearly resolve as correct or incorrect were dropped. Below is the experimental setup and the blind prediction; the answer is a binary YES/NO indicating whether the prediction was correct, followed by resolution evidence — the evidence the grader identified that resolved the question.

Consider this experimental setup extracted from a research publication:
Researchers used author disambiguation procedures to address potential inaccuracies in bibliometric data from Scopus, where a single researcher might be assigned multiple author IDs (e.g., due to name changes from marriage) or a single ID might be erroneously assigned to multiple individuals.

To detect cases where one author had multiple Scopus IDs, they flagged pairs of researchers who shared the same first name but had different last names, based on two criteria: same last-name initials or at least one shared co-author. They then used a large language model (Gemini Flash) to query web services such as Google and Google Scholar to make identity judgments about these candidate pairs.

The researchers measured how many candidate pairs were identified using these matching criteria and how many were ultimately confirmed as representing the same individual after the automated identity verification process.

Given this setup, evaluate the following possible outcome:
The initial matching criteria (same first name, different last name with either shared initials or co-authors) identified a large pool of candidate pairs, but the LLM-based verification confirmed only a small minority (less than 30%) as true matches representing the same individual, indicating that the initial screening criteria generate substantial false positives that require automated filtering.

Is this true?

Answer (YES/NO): YES